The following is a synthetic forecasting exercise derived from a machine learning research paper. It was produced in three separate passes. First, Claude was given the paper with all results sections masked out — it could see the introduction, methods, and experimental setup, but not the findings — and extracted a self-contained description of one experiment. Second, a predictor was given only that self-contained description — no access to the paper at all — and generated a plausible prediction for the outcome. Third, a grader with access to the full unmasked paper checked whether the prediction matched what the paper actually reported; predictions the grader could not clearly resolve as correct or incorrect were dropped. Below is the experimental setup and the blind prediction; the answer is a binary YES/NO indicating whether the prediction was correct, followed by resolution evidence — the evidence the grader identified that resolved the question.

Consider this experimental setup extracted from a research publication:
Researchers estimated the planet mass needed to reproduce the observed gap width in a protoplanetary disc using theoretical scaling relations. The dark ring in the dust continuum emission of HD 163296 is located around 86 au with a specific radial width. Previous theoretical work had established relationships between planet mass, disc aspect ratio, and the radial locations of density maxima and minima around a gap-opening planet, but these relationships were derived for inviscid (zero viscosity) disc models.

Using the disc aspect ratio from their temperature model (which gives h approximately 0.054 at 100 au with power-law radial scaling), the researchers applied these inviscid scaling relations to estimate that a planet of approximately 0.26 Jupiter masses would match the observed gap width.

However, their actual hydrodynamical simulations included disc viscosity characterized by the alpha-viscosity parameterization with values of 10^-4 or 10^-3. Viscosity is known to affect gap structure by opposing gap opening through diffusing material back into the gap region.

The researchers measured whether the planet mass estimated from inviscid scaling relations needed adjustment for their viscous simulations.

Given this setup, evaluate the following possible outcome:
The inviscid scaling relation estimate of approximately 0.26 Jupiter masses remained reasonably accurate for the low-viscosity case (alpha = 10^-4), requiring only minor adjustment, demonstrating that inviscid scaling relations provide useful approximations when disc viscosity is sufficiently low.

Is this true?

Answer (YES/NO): NO